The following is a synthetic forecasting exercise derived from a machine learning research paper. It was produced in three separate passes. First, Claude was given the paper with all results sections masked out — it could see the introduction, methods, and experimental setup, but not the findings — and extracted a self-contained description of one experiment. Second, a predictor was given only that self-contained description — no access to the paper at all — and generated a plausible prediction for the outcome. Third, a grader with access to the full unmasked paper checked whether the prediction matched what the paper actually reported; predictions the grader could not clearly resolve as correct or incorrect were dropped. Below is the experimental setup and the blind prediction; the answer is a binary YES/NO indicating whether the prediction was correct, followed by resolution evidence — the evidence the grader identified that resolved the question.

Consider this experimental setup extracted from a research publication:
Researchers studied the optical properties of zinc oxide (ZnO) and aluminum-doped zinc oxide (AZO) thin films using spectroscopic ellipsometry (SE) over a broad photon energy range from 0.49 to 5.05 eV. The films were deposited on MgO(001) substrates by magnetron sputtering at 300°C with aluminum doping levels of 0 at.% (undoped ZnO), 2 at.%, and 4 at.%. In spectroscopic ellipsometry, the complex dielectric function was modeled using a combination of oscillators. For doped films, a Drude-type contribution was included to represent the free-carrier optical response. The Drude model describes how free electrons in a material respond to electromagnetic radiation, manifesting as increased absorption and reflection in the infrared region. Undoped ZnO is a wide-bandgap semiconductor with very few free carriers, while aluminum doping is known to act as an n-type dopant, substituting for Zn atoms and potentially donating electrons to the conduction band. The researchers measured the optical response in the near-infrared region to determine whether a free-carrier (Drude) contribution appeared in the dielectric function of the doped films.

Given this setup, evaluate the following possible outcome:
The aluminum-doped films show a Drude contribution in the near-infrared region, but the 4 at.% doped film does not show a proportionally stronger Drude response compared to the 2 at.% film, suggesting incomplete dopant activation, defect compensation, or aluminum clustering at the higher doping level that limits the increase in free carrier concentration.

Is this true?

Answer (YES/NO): NO